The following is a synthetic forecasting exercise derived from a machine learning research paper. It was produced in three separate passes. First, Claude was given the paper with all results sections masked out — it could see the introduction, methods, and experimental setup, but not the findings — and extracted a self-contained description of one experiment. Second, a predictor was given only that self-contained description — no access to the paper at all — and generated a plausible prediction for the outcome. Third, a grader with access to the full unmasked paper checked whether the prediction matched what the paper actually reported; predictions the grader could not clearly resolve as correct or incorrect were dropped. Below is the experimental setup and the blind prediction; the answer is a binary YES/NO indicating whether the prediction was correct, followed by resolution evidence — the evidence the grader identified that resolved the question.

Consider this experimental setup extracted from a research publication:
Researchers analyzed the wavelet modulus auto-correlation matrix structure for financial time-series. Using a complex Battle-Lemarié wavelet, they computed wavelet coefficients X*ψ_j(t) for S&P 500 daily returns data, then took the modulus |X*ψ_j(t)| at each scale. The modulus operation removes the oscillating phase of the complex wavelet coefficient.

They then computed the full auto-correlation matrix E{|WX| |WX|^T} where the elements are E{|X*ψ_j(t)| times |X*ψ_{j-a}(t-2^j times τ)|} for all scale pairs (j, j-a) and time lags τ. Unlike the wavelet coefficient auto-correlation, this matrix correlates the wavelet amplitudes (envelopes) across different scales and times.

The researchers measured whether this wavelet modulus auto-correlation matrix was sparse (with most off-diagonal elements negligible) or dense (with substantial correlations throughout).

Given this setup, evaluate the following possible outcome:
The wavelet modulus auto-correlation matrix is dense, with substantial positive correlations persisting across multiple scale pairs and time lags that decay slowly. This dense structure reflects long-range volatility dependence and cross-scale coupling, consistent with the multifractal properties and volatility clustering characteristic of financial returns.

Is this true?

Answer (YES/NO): YES